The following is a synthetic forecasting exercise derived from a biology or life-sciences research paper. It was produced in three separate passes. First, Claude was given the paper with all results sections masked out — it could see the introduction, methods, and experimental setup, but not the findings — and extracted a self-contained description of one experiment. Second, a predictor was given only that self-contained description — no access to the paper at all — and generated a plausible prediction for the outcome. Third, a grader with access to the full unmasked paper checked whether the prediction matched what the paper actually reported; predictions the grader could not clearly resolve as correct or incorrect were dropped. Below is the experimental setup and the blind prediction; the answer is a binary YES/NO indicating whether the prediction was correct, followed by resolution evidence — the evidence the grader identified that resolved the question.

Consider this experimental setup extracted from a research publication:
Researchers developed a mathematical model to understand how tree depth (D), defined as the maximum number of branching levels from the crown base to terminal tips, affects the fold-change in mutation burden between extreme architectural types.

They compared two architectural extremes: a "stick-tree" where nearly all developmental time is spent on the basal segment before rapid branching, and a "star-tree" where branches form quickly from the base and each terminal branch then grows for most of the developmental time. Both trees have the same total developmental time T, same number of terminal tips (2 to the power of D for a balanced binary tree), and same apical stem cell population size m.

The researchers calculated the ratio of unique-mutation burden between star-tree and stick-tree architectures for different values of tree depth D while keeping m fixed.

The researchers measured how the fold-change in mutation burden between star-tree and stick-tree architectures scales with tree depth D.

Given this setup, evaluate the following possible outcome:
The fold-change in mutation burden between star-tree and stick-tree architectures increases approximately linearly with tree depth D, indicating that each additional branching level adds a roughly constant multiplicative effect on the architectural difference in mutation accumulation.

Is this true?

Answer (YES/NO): NO